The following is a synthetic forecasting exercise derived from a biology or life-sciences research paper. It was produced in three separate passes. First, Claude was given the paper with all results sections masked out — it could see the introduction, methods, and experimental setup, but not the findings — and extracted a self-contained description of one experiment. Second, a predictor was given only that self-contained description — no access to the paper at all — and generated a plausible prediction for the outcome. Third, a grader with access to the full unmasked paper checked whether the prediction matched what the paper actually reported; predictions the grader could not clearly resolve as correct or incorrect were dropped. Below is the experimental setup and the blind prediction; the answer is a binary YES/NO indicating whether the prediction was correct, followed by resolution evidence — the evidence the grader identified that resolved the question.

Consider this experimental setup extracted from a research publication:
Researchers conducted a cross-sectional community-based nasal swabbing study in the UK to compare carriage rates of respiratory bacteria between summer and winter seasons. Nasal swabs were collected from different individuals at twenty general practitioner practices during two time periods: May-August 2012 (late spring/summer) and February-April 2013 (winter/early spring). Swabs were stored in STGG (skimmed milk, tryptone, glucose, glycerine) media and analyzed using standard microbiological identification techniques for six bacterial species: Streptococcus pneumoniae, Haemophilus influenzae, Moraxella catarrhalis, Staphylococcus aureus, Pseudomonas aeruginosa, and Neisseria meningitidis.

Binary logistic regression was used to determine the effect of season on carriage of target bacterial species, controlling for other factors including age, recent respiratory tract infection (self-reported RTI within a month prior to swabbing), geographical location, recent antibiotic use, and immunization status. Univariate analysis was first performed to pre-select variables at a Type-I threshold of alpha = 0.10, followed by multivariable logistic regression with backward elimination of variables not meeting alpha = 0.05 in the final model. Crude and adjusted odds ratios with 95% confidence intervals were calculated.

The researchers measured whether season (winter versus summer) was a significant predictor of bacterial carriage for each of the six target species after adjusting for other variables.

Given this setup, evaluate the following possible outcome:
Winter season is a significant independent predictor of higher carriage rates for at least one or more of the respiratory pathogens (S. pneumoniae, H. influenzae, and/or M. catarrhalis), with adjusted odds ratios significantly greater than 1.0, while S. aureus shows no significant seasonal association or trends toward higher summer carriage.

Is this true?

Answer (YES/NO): NO